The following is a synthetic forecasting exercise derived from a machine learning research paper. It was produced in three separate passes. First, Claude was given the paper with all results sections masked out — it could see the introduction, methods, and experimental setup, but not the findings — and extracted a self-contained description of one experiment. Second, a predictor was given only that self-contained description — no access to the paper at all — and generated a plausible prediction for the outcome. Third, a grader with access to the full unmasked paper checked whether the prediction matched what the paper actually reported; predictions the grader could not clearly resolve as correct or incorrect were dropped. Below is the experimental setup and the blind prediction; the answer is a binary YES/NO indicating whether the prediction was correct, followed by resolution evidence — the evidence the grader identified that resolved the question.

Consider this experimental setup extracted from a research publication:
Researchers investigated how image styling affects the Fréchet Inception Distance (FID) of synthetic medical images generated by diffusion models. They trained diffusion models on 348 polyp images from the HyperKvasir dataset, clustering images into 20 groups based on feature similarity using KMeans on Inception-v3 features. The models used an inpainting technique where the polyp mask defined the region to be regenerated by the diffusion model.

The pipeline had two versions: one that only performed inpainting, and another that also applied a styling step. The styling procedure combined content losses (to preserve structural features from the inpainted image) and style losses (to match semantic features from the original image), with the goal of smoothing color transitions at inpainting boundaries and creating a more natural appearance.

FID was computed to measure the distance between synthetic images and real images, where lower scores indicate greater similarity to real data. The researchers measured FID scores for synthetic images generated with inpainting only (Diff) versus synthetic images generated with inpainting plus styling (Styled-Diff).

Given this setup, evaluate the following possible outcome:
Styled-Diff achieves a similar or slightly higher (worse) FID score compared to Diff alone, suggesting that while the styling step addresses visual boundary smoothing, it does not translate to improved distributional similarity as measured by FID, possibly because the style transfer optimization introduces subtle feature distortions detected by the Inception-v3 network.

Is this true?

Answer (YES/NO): NO